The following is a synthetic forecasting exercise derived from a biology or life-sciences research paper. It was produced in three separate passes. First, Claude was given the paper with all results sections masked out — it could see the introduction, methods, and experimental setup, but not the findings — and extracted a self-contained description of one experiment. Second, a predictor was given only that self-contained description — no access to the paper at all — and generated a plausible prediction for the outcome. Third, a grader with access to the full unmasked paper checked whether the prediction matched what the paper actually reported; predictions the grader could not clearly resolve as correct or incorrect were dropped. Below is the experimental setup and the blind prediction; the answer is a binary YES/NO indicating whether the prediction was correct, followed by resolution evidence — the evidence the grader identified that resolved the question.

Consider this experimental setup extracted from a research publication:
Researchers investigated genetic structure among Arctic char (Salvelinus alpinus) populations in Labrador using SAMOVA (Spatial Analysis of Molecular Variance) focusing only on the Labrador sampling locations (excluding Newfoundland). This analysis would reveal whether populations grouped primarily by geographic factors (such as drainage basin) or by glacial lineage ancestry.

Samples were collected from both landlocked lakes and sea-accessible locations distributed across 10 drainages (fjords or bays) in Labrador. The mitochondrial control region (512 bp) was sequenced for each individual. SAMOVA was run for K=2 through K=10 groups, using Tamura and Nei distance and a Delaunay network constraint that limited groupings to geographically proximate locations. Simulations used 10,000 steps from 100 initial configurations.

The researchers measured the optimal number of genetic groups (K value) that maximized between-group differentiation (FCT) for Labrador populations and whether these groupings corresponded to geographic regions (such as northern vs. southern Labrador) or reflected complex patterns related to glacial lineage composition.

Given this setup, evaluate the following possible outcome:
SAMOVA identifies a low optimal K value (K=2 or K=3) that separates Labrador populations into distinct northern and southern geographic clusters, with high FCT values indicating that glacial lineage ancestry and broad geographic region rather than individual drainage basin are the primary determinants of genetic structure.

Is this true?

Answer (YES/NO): NO